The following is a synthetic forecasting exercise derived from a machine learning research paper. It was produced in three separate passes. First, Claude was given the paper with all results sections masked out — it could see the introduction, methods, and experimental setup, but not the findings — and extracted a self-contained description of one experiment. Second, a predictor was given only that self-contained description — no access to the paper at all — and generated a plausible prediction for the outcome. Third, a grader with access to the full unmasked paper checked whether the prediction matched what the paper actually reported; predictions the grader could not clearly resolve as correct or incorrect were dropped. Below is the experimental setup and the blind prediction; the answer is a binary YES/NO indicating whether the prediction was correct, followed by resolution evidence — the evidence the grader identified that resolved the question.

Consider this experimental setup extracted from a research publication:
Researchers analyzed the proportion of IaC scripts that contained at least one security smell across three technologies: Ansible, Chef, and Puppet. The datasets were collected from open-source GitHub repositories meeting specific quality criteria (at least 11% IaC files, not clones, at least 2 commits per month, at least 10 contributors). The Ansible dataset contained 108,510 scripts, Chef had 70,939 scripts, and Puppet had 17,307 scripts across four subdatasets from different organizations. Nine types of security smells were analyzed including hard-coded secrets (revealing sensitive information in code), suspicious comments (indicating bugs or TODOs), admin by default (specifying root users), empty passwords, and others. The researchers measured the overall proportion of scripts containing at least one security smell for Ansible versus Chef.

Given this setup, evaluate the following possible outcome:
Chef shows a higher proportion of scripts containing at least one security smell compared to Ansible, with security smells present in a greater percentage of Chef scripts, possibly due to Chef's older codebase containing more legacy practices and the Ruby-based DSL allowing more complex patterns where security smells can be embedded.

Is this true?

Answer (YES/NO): NO